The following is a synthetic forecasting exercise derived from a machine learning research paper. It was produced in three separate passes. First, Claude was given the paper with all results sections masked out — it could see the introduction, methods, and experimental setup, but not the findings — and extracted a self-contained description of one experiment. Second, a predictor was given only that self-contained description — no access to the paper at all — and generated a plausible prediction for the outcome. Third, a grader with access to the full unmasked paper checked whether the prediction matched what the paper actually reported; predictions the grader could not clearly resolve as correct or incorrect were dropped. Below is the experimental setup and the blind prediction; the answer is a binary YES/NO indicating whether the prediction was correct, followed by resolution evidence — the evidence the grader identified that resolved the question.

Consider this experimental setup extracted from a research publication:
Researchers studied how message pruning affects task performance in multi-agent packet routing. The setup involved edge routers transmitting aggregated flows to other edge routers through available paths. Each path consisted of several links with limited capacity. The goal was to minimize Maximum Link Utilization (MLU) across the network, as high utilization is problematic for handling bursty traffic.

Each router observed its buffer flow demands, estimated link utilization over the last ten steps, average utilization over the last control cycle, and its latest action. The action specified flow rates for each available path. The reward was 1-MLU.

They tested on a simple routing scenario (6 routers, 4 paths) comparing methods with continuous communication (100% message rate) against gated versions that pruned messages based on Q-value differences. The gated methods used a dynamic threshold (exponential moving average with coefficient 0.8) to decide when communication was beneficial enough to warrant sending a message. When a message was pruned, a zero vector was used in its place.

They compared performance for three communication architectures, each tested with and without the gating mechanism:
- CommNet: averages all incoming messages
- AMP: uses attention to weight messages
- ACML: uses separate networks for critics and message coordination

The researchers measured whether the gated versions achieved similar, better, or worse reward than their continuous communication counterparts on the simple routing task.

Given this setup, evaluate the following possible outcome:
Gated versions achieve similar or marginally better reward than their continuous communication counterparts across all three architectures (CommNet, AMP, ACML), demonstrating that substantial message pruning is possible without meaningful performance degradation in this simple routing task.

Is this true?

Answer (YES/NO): NO